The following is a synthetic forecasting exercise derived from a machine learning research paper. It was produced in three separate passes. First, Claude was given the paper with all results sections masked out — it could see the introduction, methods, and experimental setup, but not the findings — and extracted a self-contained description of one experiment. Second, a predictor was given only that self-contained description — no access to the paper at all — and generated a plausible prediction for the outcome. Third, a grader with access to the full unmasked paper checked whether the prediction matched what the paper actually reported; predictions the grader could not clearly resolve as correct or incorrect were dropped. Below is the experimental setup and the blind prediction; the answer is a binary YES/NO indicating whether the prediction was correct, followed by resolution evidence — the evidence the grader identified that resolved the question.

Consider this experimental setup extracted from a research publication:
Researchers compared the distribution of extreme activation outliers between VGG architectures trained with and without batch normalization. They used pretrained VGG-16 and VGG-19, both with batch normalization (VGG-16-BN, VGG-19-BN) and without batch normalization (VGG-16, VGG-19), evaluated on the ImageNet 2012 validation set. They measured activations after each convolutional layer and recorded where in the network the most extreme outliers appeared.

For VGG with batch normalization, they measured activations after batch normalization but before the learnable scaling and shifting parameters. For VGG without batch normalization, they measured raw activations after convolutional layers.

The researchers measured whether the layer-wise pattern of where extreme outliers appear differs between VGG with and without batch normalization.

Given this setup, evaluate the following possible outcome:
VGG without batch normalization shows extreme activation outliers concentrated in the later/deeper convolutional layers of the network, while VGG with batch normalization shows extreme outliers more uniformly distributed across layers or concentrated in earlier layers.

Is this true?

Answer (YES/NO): NO